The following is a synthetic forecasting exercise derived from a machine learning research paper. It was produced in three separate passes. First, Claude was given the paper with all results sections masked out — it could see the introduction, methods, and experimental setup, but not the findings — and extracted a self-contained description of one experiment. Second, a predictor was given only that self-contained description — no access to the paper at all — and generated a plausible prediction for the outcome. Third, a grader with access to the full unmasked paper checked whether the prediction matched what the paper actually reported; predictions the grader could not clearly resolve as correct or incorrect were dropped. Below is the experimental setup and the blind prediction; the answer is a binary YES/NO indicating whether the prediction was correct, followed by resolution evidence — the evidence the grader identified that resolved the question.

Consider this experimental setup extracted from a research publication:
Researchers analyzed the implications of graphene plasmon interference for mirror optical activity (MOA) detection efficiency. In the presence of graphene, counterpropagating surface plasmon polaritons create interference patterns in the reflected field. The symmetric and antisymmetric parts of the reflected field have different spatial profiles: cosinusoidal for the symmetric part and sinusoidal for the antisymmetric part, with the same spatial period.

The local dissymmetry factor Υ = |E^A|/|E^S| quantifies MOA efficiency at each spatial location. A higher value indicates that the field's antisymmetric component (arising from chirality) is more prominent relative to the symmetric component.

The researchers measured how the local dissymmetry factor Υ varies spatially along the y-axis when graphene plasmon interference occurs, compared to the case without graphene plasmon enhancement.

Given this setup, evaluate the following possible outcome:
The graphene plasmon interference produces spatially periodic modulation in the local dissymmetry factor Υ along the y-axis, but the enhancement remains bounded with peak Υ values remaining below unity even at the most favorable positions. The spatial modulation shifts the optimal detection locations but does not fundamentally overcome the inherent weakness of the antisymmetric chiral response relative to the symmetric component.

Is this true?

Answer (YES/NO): NO